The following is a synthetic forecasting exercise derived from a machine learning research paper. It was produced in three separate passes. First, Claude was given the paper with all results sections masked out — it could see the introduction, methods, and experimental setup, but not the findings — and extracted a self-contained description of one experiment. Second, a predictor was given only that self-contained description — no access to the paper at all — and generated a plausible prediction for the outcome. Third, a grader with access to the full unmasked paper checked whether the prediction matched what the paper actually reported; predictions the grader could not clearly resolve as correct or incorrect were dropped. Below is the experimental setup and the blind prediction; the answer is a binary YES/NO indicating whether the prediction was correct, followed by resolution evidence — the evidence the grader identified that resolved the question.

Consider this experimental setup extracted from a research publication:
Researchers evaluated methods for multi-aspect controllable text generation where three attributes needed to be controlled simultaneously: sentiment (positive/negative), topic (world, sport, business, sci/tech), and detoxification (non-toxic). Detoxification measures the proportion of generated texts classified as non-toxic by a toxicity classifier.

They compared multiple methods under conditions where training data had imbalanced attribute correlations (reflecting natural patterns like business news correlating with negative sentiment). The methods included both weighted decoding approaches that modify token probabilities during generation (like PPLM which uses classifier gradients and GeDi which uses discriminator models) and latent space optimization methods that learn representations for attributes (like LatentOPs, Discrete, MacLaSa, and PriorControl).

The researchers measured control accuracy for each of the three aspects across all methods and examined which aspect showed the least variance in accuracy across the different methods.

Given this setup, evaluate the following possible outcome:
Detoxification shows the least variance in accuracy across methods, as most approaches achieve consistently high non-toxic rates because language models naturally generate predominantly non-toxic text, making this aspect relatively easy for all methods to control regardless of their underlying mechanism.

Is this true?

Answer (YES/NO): YES